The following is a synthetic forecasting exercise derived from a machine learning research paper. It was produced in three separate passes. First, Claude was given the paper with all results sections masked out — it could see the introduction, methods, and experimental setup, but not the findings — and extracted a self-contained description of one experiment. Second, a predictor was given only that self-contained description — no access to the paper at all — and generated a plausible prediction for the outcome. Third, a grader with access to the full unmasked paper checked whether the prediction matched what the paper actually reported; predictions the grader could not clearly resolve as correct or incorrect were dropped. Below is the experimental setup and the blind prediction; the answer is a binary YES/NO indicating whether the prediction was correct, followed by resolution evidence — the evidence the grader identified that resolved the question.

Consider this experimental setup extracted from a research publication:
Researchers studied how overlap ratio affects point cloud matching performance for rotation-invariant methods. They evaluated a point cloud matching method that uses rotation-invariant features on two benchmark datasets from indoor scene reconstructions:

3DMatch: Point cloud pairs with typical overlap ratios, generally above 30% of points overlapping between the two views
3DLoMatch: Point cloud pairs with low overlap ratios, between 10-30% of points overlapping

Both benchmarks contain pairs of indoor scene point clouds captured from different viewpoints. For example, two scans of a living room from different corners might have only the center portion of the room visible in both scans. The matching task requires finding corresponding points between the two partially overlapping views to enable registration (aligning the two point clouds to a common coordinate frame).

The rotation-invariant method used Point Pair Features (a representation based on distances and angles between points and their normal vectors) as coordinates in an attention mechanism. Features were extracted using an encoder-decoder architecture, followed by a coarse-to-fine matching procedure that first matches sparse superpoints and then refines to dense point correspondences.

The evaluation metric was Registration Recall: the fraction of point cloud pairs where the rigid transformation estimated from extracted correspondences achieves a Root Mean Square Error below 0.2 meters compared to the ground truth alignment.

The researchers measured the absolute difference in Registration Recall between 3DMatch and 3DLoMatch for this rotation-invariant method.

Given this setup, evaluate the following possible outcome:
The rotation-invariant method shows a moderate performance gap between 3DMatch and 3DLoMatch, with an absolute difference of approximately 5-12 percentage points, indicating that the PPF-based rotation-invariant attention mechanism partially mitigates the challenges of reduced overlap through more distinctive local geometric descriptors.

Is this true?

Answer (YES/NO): NO